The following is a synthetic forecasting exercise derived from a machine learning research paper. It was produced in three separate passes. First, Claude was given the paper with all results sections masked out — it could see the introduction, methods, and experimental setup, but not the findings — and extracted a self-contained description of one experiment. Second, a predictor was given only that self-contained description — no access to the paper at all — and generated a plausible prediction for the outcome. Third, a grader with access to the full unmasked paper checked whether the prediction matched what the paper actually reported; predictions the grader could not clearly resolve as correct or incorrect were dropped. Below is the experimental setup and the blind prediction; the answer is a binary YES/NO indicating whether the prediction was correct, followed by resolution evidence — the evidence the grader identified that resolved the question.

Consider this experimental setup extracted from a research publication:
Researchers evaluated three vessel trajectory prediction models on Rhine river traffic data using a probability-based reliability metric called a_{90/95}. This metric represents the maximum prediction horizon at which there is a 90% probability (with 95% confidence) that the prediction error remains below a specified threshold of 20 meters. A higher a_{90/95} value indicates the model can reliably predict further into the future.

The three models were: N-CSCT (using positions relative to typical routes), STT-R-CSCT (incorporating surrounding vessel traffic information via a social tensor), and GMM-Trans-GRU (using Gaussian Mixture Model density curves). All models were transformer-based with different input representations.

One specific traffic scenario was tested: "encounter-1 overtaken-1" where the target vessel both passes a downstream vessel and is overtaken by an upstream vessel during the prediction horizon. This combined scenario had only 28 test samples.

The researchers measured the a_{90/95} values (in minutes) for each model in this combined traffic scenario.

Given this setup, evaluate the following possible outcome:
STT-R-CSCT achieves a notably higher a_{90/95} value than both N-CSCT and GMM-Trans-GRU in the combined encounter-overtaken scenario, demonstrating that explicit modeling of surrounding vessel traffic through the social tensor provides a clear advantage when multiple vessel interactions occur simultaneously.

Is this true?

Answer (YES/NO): NO